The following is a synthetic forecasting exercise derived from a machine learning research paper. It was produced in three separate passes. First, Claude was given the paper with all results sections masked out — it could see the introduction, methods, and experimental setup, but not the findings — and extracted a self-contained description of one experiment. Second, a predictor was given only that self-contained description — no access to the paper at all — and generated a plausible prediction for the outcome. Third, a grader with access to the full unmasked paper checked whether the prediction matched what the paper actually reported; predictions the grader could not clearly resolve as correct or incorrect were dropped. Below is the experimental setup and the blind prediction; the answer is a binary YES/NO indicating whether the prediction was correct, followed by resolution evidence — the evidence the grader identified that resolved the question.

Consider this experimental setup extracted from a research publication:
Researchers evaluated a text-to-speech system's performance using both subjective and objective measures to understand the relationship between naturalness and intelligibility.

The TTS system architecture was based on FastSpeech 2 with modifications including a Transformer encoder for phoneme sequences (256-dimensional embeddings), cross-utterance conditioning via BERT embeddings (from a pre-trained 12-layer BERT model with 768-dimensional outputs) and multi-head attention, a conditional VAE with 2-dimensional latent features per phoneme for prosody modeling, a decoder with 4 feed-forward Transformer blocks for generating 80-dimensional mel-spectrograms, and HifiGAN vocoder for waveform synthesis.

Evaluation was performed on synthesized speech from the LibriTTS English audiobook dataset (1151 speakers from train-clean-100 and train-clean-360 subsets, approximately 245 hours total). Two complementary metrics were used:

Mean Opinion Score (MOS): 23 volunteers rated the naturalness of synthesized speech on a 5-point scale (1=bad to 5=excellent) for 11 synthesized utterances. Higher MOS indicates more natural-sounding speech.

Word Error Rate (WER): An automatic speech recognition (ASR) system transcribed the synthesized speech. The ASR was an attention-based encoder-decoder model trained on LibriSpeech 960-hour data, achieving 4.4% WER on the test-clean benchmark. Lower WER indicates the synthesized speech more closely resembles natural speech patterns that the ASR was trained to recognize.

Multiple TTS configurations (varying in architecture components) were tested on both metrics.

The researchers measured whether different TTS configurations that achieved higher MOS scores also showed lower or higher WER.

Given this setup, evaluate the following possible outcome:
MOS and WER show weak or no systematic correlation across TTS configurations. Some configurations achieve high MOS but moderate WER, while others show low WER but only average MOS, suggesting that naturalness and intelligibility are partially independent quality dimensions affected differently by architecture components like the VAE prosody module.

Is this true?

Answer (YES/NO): NO